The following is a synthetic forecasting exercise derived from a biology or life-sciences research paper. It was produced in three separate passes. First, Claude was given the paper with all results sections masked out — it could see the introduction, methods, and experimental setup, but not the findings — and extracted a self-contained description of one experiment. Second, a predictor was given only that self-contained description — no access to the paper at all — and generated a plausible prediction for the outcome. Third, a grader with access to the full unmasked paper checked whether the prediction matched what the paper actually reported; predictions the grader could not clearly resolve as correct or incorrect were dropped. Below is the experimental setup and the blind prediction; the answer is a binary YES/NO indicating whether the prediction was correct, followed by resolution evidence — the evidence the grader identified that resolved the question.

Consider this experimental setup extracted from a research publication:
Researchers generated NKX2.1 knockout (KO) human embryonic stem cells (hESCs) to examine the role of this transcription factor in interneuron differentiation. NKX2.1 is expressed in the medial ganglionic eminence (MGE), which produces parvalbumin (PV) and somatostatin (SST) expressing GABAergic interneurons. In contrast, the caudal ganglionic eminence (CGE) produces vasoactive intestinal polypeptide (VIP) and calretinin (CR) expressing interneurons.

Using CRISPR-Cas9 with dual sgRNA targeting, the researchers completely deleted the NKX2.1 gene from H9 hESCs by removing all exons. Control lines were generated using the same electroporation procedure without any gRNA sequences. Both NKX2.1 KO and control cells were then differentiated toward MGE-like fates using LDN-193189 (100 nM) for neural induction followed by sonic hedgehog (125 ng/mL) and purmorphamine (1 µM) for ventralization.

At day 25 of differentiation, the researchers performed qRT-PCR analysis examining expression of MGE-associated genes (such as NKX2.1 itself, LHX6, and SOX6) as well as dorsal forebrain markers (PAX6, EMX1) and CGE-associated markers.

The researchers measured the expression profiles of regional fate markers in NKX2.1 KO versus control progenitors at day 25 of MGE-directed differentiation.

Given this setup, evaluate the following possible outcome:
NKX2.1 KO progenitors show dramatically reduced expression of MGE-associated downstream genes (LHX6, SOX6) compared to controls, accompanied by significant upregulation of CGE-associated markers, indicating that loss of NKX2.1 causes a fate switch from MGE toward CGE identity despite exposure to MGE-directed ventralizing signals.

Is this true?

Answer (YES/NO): YES